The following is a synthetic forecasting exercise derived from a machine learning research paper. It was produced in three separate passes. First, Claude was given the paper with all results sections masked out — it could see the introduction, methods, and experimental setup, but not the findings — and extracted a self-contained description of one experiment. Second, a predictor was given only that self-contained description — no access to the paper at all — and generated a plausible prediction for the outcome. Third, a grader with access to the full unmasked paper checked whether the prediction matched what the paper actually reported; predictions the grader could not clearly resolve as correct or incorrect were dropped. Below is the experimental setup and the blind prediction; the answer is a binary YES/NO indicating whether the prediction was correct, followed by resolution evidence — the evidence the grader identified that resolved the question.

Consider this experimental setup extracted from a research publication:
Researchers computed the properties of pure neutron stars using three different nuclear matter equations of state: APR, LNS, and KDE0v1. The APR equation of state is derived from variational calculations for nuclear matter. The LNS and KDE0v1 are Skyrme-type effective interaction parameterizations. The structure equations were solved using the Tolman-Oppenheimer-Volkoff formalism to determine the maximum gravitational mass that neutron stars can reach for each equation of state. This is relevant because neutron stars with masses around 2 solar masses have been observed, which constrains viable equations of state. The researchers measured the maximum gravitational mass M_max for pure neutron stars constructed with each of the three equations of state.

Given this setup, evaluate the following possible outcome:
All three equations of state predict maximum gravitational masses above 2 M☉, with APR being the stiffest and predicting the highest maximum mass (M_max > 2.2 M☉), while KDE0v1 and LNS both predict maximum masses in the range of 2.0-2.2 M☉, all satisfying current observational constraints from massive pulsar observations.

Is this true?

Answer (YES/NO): NO